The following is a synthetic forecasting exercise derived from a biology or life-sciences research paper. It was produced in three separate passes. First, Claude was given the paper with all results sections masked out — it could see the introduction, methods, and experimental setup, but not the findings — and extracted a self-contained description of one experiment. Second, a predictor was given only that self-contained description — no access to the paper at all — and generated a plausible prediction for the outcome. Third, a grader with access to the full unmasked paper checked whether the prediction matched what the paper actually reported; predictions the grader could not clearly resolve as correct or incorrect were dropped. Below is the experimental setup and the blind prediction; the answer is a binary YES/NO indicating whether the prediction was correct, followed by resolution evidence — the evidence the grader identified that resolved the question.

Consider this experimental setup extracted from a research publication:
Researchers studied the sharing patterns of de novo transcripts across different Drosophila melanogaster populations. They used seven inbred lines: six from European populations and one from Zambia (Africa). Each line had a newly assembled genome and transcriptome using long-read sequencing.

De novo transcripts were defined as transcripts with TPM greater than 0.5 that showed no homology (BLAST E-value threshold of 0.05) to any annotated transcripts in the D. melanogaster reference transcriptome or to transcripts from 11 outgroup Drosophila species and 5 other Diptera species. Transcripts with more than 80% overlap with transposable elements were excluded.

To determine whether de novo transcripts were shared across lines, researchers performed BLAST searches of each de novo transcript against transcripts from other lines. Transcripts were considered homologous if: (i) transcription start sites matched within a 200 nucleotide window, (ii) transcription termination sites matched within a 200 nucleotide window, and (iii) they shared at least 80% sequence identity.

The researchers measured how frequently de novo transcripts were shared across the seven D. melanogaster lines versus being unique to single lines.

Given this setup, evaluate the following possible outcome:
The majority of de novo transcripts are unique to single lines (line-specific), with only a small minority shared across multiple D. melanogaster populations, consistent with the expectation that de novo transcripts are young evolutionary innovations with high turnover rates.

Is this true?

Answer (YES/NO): YES